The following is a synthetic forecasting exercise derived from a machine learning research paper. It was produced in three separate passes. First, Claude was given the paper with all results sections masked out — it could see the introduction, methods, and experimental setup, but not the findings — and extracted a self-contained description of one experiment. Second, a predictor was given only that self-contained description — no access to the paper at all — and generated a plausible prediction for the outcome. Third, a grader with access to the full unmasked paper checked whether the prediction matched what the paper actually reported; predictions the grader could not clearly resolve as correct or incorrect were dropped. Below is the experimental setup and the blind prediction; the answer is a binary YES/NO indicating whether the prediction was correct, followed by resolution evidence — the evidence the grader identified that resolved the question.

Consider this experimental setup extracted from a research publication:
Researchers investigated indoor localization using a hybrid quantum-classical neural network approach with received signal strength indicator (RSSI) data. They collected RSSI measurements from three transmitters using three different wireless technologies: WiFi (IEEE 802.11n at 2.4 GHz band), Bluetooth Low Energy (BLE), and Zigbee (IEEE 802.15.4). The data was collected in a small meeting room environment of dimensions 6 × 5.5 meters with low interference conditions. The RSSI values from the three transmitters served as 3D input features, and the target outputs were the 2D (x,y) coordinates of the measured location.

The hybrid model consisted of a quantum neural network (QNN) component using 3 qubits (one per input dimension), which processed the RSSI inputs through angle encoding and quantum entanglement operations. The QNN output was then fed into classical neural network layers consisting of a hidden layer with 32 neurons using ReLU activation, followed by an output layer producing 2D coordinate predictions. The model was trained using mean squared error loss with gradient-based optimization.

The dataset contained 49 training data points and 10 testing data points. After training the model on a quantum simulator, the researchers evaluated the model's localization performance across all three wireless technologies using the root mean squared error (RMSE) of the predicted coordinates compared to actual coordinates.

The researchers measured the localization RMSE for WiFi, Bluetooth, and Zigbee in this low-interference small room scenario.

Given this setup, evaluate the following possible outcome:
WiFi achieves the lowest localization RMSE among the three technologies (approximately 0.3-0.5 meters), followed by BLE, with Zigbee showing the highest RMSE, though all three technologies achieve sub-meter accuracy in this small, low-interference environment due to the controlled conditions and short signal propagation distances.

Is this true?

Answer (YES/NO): NO